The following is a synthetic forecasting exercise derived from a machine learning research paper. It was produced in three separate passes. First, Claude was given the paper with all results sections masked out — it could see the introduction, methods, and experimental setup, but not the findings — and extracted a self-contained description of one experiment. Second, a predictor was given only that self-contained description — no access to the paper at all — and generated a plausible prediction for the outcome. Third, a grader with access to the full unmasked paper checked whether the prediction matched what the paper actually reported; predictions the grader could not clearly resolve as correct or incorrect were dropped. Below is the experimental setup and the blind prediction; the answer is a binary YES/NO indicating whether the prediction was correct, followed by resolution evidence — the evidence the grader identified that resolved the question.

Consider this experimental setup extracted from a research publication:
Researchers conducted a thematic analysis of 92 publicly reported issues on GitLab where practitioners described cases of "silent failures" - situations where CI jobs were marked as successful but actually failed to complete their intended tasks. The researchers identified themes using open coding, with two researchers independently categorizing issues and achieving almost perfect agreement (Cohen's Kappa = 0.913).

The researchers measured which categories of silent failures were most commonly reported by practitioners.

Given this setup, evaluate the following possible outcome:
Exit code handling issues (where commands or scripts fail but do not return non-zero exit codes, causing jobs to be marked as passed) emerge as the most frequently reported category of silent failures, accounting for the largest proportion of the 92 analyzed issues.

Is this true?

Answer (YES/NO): NO